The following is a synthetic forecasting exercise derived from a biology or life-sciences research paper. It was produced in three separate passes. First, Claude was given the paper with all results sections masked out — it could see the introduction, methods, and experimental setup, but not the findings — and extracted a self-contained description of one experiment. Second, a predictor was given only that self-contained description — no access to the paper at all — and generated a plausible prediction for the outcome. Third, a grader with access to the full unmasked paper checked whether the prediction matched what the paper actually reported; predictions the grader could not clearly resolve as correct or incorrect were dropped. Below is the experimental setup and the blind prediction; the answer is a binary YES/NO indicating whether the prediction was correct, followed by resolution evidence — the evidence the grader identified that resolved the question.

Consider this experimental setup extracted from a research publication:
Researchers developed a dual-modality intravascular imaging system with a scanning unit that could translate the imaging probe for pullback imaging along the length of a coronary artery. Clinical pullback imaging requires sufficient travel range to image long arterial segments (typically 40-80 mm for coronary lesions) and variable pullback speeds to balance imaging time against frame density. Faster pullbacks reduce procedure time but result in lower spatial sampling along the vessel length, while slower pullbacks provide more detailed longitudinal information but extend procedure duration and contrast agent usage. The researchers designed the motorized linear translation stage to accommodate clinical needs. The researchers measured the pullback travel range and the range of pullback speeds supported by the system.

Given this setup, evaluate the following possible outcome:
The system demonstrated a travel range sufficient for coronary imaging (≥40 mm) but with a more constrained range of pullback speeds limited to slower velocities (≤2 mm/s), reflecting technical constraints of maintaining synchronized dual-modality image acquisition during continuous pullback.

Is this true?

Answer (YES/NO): NO